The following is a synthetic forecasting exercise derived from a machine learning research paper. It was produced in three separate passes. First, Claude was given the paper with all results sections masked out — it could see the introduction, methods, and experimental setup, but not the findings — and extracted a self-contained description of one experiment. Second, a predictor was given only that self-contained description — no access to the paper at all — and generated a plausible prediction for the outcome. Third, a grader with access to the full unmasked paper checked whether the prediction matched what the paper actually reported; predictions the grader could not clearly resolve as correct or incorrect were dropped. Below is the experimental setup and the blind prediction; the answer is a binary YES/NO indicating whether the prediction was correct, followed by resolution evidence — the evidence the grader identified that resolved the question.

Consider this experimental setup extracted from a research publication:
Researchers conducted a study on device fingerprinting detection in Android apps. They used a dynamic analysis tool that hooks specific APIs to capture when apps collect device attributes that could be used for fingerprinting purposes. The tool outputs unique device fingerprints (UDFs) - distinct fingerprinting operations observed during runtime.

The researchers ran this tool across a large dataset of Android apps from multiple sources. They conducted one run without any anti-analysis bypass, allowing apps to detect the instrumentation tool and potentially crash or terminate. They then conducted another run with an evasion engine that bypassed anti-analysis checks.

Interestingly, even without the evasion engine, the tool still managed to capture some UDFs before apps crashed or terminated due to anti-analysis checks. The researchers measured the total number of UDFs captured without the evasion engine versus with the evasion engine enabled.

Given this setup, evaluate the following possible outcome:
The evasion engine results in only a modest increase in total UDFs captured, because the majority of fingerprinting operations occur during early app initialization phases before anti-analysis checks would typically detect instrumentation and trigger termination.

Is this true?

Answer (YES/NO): NO